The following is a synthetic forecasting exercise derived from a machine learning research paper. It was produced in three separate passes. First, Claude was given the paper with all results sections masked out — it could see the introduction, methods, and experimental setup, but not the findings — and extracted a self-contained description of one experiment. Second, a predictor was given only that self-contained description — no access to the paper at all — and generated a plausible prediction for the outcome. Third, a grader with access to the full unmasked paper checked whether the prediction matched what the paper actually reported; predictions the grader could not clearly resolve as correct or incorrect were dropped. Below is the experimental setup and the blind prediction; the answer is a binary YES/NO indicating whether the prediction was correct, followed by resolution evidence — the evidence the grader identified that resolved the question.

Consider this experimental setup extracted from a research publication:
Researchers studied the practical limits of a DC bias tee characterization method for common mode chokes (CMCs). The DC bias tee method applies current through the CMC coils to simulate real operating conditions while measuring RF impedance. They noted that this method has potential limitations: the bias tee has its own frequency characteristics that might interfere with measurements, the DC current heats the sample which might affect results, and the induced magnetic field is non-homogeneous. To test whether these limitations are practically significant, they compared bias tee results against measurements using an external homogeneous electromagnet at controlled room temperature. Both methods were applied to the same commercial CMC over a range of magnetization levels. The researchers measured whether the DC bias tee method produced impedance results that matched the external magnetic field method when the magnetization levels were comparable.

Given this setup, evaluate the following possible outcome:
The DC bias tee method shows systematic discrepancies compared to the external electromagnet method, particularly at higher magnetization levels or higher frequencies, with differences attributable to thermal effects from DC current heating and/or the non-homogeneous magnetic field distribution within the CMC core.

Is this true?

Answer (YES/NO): NO